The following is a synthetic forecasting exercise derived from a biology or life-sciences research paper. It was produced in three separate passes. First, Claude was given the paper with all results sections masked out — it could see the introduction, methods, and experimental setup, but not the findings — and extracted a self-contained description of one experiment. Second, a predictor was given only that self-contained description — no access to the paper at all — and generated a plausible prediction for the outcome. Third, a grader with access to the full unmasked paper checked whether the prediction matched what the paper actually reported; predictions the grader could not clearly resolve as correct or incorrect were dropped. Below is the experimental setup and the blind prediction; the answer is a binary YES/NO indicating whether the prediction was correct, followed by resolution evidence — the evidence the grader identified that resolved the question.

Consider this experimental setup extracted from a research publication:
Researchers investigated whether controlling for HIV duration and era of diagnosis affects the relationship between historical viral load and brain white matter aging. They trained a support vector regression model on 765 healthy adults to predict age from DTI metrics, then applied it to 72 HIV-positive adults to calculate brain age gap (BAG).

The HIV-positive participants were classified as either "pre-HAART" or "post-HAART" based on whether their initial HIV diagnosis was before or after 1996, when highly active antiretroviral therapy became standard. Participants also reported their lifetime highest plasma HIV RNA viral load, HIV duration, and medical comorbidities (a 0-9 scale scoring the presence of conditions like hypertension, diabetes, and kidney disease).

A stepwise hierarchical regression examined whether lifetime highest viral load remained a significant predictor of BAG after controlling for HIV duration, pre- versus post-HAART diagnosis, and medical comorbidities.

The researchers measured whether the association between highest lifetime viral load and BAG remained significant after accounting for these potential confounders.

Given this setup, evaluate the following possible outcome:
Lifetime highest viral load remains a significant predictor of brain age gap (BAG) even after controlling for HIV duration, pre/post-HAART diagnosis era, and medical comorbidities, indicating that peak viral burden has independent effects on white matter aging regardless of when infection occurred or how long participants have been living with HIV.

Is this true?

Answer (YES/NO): YES